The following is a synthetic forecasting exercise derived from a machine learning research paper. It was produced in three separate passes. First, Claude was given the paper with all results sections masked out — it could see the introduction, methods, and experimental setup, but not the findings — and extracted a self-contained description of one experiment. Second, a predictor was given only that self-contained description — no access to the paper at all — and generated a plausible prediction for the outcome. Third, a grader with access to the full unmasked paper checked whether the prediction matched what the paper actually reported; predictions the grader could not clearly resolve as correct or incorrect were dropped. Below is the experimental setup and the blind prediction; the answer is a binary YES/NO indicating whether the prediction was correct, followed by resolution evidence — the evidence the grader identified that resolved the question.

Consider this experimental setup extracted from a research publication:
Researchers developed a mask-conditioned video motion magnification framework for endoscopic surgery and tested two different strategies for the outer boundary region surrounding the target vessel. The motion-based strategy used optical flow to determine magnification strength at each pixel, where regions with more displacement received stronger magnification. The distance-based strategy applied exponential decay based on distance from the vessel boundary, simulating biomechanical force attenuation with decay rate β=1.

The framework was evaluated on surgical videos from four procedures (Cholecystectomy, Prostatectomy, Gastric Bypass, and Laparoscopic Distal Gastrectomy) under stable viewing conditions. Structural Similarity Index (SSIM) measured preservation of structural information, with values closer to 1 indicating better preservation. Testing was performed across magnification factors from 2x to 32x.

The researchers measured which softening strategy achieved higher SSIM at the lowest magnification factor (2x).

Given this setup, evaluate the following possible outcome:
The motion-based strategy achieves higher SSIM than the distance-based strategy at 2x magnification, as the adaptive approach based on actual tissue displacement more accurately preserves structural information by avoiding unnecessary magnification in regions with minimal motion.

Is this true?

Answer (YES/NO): YES